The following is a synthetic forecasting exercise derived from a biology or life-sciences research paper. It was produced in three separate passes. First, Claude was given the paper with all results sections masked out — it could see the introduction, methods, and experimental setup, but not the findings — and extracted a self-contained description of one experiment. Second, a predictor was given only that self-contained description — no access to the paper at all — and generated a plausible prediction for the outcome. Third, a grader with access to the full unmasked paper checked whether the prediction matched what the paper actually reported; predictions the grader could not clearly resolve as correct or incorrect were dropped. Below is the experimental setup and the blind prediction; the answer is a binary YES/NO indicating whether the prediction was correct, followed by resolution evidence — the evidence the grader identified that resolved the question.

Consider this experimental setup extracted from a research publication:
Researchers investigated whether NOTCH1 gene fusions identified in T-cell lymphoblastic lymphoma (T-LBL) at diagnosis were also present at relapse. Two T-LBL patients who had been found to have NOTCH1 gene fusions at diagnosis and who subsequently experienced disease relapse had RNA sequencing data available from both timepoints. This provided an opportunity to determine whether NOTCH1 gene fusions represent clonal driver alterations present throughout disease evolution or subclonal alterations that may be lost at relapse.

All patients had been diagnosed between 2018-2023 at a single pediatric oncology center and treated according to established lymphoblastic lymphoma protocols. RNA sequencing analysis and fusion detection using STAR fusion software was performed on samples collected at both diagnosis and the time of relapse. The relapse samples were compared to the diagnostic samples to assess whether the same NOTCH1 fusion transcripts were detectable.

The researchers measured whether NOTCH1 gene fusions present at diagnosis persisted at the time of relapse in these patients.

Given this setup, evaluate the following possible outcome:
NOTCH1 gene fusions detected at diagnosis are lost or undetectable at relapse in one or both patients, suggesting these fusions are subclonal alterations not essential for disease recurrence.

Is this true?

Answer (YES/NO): NO